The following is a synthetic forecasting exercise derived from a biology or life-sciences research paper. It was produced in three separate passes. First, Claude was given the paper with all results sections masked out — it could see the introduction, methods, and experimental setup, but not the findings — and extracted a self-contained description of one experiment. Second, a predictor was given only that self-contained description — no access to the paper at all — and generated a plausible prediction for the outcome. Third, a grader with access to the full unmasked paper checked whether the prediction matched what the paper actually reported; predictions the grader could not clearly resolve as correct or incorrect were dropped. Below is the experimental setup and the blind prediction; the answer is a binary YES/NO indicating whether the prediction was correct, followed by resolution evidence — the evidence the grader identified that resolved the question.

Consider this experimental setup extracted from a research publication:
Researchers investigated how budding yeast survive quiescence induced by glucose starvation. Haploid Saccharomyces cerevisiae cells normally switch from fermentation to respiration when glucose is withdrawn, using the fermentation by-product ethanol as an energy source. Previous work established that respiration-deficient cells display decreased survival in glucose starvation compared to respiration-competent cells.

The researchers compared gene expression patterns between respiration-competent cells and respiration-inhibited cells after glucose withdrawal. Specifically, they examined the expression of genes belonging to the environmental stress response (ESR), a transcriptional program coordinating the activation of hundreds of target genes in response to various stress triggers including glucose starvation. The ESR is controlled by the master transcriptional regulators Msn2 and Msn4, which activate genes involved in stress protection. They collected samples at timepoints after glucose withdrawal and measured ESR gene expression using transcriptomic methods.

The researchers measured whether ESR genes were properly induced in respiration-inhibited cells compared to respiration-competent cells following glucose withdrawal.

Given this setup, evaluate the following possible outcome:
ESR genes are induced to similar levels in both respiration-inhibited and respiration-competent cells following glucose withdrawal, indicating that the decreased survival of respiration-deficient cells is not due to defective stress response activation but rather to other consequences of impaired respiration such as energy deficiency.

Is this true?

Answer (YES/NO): NO